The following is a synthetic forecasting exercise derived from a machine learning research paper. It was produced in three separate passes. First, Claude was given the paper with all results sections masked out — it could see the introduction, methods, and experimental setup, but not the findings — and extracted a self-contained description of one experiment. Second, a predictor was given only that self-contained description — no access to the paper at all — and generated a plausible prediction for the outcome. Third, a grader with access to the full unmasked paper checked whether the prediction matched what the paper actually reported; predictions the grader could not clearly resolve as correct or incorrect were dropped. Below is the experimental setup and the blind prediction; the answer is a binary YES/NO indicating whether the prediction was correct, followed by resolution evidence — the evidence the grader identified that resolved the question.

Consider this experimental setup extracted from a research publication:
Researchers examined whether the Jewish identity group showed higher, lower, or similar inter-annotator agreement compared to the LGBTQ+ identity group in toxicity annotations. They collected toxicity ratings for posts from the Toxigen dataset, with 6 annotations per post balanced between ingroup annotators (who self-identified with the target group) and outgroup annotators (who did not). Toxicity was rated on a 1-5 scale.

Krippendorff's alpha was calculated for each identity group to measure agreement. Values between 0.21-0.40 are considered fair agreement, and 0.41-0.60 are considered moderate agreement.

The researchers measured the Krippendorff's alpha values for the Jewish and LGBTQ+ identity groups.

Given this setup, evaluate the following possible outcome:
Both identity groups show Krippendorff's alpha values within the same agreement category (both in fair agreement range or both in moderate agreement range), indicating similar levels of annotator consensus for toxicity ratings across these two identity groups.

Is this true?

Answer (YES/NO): NO